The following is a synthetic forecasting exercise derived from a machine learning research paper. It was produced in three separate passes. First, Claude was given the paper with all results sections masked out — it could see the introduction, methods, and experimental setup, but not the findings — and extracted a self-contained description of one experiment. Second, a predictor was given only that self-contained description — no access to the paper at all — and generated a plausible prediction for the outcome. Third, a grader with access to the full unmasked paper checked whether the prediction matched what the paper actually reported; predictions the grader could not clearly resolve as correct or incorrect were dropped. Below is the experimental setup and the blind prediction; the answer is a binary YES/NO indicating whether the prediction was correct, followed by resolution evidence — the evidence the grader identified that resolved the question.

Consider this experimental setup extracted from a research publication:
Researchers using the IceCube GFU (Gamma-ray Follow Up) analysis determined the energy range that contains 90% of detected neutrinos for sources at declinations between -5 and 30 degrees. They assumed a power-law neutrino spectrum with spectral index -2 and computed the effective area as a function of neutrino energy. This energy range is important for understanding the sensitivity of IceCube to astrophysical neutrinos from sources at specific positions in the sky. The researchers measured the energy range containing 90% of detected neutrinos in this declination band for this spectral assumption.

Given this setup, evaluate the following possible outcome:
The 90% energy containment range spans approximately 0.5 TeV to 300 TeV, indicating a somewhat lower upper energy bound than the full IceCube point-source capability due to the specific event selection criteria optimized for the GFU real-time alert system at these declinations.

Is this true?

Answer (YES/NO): NO